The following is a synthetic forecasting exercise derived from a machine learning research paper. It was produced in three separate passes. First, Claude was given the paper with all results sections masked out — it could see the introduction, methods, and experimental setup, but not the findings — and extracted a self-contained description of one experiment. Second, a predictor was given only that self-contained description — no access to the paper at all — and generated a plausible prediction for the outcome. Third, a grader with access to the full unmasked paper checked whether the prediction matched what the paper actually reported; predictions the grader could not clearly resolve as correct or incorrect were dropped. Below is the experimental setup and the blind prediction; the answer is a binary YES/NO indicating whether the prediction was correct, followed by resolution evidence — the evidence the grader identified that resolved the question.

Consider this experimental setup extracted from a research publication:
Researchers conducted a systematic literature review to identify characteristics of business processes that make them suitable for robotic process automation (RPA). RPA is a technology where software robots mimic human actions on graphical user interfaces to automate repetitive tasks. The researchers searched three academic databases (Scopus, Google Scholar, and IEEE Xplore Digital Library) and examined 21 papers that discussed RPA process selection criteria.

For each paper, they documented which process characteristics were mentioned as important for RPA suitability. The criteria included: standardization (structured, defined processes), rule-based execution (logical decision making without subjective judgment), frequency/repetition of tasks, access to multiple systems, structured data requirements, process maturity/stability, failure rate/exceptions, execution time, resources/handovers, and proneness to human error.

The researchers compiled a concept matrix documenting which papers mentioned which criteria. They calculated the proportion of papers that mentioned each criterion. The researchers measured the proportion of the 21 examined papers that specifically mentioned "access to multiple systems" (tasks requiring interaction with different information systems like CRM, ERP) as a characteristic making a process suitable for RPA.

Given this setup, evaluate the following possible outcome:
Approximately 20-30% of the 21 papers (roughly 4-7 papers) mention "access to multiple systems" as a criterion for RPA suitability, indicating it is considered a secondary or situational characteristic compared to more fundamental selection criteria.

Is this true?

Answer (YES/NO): NO